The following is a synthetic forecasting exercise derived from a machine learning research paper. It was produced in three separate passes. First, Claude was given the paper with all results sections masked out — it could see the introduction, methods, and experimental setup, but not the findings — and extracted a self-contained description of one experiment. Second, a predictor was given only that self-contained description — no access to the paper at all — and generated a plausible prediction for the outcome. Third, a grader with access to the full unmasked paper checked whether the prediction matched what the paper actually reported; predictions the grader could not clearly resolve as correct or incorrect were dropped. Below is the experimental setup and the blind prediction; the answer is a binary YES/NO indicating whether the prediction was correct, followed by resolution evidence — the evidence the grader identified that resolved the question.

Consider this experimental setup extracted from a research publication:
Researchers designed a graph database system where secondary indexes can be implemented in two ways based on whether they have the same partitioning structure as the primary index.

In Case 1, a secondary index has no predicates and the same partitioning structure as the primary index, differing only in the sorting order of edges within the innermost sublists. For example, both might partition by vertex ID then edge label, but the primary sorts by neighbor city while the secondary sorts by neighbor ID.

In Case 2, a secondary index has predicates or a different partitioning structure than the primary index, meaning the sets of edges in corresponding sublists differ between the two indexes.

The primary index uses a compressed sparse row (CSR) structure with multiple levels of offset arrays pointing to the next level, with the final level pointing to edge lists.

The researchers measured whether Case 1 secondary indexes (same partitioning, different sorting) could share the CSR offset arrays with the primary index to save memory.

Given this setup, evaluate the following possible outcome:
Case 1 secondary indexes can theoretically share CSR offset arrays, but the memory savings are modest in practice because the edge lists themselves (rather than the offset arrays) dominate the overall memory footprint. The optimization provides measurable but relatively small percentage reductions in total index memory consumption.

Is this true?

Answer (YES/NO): NO